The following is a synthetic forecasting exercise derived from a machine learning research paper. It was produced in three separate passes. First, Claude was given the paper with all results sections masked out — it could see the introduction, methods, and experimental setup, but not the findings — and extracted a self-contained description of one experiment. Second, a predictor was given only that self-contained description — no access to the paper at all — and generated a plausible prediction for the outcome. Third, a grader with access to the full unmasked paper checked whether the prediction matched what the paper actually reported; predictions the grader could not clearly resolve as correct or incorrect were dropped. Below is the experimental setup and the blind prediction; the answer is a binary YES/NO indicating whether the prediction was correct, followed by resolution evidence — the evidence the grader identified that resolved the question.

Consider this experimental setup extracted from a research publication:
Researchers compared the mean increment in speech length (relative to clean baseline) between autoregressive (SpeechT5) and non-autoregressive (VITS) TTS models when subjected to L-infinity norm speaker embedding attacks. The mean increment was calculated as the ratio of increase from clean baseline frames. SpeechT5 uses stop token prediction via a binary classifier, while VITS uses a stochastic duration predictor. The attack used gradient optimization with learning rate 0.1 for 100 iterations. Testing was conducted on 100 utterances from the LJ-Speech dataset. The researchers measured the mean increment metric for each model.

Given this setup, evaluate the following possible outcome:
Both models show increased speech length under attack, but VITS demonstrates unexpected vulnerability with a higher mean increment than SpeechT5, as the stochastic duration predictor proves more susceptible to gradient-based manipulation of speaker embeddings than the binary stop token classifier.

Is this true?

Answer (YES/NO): NO